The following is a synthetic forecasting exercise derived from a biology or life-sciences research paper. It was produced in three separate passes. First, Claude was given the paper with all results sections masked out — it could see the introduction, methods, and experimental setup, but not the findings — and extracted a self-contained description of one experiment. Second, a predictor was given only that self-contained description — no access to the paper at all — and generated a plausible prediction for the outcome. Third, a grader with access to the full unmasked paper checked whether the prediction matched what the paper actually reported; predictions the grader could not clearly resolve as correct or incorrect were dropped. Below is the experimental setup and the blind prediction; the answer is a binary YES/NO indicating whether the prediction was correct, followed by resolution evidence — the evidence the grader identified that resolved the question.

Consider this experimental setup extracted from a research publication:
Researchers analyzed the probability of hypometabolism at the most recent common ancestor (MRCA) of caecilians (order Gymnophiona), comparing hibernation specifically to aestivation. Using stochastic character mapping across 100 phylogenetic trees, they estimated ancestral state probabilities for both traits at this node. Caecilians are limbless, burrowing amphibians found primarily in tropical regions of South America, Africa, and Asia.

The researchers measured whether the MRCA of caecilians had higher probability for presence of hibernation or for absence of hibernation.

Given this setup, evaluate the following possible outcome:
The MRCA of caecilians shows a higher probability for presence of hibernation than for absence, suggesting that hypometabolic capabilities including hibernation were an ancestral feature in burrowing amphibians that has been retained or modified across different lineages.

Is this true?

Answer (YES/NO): NO